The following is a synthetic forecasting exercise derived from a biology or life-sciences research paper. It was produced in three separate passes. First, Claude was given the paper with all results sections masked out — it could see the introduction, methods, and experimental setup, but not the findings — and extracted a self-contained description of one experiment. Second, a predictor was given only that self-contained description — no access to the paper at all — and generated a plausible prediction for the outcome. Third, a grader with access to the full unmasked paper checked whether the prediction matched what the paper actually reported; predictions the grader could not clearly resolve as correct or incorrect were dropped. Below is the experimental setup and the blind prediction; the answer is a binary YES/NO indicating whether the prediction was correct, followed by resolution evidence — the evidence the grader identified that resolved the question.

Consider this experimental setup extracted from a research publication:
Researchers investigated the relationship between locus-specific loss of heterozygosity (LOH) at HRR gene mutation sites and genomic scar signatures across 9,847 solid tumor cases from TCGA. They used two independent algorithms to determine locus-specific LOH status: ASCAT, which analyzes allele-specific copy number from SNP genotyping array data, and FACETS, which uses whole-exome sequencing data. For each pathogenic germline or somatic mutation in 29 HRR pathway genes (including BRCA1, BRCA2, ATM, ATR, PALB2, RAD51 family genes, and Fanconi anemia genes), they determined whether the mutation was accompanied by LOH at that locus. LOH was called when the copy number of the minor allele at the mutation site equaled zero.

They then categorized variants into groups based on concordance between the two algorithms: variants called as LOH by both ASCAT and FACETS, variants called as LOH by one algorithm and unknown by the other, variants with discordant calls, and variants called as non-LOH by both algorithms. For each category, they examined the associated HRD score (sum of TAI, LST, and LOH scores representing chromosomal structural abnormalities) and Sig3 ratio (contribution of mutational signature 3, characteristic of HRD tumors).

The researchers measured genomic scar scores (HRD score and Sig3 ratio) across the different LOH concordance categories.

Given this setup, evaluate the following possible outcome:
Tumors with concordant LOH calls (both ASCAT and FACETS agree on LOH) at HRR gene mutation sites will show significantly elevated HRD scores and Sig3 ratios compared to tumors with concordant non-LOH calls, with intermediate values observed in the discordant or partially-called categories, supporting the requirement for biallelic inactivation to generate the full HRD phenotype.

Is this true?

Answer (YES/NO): NO